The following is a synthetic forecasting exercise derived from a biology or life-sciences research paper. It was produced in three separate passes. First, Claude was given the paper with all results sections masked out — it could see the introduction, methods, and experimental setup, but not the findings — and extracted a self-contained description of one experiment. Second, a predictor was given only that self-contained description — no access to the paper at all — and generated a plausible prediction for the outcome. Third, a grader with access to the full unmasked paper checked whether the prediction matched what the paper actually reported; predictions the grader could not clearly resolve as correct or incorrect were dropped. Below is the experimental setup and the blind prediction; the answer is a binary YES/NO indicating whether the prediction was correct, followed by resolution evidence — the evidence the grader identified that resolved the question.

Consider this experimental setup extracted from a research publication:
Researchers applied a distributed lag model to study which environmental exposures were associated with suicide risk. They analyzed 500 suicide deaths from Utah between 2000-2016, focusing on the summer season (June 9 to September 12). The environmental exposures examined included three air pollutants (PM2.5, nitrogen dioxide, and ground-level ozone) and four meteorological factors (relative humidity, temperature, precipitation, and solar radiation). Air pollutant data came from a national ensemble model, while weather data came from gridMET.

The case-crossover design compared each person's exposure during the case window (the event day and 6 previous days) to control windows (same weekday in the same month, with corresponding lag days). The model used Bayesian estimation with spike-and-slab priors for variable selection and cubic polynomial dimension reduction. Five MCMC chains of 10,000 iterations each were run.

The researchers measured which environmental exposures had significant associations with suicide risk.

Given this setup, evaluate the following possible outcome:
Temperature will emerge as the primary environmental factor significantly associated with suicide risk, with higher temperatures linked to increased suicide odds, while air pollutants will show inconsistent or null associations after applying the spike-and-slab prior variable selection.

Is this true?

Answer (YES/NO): NO